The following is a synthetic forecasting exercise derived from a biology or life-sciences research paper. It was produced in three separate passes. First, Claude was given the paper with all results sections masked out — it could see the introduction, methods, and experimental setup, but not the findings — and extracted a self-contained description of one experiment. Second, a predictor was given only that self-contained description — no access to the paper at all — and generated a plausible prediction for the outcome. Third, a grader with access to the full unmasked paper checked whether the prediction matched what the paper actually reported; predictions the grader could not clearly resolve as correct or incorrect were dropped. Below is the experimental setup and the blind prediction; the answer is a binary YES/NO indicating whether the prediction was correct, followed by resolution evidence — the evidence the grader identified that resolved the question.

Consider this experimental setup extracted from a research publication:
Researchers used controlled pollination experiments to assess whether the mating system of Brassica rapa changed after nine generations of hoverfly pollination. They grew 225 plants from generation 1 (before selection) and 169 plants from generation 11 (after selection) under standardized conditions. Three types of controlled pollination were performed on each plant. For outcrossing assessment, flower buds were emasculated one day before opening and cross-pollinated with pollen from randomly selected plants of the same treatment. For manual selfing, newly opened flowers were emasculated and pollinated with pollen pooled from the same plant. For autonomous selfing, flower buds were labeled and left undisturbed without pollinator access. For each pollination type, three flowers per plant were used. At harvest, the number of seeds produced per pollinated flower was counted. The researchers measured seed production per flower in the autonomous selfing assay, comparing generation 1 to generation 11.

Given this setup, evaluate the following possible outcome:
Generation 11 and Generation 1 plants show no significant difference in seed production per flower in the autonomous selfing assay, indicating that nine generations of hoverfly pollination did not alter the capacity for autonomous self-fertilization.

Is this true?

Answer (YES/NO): NO